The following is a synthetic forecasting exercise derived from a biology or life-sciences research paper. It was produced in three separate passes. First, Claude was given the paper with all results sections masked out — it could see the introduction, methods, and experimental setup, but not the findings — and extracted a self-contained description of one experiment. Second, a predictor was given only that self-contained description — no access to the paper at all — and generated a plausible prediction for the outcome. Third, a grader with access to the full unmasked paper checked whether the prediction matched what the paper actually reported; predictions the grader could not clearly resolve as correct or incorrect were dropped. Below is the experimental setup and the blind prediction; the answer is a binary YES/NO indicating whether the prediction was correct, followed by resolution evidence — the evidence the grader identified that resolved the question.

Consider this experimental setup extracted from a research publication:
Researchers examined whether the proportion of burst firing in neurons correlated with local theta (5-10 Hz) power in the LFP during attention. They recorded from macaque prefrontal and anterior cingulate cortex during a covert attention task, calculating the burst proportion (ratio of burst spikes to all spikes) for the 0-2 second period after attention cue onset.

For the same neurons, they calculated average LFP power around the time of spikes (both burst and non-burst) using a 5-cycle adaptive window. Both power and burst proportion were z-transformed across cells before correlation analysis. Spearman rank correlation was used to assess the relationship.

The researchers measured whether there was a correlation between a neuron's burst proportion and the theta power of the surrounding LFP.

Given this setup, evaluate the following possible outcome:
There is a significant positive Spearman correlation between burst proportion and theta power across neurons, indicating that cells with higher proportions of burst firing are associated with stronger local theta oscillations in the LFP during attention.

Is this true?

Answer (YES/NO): NO